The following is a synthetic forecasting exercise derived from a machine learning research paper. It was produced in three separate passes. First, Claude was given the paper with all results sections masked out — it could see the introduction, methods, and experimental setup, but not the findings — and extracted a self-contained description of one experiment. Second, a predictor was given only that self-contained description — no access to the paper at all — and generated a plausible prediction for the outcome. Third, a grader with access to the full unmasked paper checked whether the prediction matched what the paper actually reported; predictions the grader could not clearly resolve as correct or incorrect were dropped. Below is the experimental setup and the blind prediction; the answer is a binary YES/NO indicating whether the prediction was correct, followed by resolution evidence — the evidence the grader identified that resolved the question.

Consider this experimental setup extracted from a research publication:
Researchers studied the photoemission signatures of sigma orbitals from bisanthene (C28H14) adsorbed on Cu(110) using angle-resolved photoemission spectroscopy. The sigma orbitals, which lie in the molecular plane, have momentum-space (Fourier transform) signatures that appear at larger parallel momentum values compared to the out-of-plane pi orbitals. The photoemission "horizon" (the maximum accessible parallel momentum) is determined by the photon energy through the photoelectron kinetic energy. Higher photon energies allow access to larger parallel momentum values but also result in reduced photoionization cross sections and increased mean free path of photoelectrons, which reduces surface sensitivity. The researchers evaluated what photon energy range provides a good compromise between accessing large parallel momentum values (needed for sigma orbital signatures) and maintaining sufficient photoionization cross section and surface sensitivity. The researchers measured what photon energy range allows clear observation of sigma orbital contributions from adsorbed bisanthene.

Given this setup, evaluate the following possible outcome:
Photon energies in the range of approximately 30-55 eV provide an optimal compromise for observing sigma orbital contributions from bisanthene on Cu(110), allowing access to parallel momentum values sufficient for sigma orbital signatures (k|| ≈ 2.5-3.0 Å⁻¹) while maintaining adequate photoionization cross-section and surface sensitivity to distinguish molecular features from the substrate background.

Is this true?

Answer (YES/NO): NO